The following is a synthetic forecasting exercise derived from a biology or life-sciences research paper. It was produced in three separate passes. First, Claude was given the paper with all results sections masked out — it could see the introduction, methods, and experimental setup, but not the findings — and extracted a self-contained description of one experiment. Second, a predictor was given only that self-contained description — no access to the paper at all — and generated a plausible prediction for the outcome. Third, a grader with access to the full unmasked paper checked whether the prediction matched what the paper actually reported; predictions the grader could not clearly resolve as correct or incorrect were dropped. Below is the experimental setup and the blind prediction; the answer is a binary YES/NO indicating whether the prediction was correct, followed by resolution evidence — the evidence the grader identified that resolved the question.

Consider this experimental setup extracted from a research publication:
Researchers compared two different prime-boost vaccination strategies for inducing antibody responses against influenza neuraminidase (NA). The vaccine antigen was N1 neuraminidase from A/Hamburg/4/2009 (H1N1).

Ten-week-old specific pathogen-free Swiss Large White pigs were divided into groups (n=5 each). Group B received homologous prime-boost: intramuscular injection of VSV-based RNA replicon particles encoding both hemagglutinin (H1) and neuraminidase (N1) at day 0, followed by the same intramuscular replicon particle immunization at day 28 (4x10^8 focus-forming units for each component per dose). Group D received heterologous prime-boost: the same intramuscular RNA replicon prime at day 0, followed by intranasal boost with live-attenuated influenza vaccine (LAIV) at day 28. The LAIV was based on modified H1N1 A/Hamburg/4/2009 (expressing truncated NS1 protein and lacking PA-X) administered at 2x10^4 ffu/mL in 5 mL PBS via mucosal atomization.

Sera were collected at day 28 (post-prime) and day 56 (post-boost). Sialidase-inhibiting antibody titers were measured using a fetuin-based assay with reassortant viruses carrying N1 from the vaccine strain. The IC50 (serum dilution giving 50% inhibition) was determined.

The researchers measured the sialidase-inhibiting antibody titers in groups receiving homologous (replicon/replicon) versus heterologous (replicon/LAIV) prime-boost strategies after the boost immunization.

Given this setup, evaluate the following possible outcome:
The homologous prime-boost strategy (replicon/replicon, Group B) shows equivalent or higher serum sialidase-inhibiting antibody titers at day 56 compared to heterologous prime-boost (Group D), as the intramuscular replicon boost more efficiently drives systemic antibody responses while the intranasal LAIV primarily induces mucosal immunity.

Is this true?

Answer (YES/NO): YES